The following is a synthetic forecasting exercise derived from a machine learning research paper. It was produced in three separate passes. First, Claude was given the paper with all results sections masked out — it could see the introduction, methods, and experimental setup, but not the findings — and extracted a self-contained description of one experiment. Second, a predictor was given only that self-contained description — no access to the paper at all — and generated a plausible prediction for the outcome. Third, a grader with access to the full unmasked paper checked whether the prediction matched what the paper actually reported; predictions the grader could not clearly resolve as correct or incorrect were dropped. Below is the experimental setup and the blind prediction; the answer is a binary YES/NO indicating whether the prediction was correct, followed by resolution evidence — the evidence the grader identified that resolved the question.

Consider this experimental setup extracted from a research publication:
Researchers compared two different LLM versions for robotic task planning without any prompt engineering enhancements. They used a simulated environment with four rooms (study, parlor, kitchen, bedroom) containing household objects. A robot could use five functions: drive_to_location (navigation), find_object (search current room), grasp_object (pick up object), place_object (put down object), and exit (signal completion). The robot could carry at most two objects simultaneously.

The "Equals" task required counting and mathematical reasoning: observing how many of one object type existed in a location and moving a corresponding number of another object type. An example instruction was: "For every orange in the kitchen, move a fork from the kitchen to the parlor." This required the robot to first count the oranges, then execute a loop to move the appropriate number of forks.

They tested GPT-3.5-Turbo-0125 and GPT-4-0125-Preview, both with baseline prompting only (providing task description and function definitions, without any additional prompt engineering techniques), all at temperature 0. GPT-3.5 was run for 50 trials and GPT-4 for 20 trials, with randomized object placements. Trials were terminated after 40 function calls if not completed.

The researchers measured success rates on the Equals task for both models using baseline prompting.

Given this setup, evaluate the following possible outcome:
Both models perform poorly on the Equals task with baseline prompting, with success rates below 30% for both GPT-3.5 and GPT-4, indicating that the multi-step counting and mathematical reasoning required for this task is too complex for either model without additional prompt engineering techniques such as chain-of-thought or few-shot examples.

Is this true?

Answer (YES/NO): NO